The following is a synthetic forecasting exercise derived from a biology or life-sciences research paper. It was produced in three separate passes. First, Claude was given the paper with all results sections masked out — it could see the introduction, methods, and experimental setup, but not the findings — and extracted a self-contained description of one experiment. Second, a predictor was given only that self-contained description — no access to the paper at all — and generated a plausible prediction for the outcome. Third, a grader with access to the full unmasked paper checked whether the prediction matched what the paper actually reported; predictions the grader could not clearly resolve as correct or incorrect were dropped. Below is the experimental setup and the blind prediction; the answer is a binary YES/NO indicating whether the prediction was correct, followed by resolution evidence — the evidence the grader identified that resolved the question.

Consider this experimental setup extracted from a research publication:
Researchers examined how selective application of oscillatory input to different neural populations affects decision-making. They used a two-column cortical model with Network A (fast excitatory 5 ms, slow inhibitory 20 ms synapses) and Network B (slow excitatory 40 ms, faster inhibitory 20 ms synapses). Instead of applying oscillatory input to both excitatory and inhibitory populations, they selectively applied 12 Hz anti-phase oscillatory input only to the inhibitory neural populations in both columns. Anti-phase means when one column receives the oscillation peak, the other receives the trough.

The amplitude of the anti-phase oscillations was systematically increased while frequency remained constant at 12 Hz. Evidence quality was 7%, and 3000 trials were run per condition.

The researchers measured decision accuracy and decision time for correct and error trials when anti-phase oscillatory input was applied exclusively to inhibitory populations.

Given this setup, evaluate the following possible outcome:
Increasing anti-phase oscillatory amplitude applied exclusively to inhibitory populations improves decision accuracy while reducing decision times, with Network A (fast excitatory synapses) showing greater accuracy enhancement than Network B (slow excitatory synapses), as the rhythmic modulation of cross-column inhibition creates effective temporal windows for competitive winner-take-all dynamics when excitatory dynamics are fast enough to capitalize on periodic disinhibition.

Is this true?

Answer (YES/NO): NO